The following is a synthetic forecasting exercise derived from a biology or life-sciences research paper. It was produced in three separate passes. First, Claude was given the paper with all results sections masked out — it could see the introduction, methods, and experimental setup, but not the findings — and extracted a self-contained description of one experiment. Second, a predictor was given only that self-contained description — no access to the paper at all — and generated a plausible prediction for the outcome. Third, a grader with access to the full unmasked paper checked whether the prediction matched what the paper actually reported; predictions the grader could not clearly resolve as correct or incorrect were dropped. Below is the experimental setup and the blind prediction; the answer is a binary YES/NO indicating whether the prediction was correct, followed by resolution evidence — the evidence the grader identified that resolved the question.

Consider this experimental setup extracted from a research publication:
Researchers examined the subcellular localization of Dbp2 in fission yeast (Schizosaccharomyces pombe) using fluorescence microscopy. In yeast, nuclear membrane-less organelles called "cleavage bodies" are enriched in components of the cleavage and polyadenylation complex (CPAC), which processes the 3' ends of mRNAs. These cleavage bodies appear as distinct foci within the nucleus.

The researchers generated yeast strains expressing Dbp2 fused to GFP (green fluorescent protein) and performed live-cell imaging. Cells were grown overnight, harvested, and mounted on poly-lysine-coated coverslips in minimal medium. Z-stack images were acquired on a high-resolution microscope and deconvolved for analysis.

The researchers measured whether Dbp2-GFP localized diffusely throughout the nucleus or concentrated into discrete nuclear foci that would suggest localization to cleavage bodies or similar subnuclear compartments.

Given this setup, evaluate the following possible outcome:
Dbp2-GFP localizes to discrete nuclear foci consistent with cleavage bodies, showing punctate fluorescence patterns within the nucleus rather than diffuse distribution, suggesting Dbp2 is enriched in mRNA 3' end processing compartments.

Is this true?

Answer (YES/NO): YES